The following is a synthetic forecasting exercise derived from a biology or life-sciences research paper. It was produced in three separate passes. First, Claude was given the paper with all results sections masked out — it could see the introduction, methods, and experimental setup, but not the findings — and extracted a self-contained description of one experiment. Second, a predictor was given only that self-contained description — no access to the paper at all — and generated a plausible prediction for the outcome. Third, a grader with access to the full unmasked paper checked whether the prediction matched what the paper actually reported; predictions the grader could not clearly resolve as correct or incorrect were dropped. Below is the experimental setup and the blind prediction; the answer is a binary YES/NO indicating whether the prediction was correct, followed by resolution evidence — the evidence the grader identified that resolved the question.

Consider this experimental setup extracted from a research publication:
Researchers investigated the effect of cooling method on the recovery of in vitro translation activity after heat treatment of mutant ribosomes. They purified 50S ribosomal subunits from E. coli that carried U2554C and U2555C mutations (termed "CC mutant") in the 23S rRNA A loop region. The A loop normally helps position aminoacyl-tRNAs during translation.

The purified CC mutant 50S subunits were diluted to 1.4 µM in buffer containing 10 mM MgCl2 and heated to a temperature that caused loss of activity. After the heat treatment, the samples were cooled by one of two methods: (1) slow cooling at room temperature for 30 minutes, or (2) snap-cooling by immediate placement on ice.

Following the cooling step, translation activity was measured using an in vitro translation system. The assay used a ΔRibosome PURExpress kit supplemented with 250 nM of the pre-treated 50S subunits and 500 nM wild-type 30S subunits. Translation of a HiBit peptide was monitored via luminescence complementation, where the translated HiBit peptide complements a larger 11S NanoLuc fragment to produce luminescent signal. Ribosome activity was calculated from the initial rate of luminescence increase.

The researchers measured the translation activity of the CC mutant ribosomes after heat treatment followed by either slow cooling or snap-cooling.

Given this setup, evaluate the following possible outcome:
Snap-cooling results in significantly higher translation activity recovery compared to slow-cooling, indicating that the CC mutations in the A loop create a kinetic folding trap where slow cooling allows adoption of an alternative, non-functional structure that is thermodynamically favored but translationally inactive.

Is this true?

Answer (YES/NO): NO